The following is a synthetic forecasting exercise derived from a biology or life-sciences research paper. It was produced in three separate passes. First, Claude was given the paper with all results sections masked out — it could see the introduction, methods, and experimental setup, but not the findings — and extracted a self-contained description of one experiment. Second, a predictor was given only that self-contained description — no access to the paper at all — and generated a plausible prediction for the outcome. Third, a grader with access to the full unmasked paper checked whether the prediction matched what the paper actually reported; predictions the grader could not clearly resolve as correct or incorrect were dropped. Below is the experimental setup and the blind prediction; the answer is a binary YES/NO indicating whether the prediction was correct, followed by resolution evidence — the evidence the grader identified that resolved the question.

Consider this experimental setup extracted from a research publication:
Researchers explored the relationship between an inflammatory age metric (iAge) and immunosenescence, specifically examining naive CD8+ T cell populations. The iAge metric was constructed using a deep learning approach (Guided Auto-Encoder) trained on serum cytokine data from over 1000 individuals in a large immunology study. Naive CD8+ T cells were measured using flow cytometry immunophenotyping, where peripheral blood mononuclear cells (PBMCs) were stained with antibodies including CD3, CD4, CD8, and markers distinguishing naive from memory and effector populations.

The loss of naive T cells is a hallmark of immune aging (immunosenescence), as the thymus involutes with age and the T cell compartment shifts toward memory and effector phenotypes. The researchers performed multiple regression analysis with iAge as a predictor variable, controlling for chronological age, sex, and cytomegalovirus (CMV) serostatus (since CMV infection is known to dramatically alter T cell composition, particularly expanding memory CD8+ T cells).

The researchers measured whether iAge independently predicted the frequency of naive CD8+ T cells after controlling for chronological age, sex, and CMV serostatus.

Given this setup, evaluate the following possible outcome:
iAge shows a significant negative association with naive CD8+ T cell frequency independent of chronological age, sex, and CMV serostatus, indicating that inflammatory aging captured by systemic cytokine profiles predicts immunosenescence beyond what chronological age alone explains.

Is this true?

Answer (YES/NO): YES